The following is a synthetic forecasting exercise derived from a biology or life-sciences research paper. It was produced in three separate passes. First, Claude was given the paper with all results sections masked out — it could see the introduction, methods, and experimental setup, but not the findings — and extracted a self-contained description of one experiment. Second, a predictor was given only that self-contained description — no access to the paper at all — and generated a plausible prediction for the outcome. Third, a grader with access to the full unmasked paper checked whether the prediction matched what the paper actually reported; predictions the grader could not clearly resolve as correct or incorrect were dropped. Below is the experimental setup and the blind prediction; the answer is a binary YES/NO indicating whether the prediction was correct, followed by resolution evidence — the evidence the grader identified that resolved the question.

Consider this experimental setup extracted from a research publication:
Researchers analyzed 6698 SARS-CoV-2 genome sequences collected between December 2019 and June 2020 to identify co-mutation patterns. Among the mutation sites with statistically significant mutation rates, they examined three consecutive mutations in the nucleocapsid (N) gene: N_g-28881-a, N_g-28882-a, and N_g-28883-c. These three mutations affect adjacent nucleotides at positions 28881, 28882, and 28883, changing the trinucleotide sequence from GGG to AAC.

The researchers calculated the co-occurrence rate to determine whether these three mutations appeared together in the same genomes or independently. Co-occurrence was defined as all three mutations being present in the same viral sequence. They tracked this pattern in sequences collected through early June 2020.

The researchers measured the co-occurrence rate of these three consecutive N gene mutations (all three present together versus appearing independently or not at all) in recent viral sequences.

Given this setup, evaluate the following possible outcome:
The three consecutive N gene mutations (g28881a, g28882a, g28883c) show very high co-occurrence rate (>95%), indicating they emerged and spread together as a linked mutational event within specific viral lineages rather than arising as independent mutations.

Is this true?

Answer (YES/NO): YES